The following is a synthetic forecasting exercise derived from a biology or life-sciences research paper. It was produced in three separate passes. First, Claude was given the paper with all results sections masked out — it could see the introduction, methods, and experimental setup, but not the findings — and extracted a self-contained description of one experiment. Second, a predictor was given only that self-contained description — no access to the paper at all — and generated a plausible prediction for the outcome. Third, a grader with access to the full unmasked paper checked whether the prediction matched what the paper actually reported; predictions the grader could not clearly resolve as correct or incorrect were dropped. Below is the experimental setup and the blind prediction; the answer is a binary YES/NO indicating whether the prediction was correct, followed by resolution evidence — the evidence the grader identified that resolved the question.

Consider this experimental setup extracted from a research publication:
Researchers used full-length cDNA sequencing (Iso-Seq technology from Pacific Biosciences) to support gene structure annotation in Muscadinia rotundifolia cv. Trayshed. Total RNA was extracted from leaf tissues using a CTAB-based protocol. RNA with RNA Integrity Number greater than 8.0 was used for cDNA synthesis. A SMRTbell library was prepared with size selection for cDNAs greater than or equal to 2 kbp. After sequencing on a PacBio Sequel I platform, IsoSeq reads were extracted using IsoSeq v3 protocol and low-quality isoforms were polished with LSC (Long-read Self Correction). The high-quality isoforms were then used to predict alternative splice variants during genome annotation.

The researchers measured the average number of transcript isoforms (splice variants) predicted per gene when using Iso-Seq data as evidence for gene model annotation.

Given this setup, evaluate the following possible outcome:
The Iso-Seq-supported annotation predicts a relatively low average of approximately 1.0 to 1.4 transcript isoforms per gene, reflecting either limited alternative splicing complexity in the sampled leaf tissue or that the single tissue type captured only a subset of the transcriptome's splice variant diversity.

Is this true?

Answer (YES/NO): NO